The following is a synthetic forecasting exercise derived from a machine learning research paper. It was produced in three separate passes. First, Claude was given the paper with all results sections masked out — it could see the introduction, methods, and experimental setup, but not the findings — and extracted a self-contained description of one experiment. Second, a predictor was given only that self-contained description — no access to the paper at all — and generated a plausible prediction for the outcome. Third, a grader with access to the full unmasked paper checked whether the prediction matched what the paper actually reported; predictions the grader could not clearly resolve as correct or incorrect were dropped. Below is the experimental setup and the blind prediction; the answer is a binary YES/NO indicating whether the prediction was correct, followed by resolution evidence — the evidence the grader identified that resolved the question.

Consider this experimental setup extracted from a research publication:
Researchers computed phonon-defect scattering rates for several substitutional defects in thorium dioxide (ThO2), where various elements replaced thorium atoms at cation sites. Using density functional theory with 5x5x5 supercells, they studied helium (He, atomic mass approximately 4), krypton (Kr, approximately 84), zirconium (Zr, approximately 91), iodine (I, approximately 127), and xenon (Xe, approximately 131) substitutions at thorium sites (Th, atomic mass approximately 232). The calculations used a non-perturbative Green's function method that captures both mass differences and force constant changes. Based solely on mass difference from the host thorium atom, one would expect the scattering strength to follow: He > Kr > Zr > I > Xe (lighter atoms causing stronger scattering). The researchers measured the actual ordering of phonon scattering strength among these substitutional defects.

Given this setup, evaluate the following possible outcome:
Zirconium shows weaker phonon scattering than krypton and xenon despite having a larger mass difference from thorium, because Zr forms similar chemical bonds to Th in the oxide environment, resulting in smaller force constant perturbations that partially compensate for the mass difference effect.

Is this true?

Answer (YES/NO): YES